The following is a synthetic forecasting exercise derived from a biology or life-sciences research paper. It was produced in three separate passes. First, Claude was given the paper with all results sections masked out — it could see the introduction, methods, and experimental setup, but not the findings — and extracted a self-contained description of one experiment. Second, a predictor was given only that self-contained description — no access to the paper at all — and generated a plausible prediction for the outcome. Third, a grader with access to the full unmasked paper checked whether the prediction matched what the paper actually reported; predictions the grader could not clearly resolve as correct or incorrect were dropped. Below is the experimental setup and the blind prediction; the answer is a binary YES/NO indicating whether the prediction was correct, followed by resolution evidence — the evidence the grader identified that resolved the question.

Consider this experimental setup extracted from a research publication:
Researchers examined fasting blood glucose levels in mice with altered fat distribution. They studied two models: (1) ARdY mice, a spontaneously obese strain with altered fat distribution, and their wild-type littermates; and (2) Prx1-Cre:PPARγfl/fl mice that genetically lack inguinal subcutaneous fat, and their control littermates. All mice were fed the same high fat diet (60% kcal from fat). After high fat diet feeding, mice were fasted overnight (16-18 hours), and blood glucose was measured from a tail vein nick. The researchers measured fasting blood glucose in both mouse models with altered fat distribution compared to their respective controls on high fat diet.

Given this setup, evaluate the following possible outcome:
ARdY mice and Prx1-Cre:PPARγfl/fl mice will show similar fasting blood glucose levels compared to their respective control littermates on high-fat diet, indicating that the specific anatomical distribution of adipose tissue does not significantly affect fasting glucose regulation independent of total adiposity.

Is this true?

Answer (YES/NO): NO